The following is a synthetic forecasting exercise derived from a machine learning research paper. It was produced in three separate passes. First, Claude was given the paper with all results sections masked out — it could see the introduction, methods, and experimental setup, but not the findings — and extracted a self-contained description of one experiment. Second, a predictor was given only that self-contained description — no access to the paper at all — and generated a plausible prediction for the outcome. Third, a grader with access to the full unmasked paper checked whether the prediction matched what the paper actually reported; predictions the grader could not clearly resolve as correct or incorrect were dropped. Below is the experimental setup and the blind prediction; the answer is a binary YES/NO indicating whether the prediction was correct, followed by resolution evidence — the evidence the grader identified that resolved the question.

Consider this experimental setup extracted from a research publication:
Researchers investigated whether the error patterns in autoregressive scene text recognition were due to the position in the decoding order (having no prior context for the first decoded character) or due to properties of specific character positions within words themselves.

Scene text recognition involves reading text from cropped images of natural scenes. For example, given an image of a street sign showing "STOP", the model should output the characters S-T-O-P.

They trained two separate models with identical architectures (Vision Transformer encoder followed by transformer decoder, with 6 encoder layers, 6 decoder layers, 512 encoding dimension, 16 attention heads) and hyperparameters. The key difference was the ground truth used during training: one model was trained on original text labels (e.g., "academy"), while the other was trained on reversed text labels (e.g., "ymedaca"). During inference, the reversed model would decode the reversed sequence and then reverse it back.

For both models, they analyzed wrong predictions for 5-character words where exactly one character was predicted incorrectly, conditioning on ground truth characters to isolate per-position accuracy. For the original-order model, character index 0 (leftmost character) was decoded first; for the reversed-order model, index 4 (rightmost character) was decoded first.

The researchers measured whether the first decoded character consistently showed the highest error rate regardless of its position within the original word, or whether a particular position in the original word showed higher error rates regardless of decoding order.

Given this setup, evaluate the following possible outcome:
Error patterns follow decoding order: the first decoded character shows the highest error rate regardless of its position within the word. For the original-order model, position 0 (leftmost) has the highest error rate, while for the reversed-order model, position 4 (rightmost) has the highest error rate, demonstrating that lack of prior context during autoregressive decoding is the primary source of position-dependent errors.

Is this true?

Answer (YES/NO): YES